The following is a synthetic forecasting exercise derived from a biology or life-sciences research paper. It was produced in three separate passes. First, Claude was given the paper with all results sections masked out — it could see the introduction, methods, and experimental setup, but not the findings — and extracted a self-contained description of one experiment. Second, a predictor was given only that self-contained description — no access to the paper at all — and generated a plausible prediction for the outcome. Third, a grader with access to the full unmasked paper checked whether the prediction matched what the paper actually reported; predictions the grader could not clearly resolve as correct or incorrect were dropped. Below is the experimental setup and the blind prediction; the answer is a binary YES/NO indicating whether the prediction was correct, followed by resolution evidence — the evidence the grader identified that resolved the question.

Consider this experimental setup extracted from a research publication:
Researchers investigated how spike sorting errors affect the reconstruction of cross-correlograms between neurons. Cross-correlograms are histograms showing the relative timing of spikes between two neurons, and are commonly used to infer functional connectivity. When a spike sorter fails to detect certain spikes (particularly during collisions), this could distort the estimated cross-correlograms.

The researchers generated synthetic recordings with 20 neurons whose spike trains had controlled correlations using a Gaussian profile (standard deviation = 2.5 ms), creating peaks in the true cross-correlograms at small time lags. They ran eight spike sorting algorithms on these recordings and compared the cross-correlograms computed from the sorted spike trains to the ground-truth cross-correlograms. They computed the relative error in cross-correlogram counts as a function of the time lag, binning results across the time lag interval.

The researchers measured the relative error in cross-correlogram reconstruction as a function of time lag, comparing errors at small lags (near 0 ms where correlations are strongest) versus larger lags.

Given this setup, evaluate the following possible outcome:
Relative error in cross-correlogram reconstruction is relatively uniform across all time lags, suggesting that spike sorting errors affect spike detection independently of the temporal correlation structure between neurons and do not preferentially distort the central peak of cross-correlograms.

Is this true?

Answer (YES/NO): NO